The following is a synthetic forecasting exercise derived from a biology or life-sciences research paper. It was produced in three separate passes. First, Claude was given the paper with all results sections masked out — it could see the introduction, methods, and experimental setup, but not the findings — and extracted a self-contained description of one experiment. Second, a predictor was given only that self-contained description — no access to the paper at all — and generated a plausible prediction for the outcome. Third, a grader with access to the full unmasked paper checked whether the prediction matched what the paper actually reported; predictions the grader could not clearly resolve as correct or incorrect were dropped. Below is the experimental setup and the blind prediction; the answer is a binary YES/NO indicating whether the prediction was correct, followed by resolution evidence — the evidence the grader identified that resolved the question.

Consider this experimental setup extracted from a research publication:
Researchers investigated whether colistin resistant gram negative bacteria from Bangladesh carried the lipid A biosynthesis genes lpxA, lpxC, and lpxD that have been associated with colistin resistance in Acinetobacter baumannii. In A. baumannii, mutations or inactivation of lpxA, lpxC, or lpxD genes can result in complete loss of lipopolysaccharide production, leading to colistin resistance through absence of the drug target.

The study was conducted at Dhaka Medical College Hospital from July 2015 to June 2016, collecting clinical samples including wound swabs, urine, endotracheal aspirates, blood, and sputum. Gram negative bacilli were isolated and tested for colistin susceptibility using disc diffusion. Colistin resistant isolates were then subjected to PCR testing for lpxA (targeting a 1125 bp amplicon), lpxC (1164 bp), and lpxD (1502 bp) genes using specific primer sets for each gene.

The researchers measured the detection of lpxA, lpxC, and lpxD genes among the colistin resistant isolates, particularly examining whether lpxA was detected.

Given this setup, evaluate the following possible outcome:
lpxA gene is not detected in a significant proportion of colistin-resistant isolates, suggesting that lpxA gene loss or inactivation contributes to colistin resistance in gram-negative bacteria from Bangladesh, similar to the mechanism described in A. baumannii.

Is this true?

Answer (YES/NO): NO